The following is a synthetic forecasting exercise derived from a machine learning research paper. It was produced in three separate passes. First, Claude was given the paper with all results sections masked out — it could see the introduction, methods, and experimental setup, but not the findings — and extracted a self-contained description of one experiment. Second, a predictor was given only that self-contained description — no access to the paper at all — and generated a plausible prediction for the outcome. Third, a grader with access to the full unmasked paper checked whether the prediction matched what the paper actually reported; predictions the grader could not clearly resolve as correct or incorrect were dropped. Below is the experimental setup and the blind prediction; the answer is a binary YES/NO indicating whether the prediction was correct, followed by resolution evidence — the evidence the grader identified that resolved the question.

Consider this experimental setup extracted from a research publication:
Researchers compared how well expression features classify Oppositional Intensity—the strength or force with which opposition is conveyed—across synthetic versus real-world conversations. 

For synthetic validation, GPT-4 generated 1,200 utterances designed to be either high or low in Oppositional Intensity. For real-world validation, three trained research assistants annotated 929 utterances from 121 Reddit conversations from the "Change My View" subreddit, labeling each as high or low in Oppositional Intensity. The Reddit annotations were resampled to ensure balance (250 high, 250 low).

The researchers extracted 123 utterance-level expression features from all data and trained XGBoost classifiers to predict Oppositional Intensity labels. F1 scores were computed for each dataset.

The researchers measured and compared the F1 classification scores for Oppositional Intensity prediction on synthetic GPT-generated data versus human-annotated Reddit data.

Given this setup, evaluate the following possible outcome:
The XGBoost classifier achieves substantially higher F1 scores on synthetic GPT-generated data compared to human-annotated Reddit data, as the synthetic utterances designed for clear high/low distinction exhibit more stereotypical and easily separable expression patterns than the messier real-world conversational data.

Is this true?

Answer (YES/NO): NO